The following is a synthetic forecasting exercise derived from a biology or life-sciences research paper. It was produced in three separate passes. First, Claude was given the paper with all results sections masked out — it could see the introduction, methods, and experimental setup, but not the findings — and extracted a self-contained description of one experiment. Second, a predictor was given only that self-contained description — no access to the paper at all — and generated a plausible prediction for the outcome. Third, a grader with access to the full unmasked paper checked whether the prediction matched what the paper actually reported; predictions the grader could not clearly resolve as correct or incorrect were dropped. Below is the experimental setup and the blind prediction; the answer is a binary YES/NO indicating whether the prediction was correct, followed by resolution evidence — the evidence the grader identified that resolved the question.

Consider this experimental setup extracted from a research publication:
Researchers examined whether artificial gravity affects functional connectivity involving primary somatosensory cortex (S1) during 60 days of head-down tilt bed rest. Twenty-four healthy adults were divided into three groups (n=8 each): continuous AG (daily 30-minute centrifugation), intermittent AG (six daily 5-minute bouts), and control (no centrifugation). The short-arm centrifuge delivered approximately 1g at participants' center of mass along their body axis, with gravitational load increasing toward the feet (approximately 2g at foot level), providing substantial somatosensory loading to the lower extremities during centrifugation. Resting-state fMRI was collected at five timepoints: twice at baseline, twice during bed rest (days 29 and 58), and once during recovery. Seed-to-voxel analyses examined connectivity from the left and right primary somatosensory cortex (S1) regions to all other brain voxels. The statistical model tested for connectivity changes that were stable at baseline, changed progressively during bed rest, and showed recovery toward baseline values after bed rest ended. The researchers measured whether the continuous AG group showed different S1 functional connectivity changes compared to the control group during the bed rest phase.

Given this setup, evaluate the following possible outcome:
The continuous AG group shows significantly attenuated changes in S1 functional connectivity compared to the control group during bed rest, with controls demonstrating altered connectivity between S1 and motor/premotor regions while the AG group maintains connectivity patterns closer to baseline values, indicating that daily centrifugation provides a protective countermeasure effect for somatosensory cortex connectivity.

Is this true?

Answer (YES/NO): NO